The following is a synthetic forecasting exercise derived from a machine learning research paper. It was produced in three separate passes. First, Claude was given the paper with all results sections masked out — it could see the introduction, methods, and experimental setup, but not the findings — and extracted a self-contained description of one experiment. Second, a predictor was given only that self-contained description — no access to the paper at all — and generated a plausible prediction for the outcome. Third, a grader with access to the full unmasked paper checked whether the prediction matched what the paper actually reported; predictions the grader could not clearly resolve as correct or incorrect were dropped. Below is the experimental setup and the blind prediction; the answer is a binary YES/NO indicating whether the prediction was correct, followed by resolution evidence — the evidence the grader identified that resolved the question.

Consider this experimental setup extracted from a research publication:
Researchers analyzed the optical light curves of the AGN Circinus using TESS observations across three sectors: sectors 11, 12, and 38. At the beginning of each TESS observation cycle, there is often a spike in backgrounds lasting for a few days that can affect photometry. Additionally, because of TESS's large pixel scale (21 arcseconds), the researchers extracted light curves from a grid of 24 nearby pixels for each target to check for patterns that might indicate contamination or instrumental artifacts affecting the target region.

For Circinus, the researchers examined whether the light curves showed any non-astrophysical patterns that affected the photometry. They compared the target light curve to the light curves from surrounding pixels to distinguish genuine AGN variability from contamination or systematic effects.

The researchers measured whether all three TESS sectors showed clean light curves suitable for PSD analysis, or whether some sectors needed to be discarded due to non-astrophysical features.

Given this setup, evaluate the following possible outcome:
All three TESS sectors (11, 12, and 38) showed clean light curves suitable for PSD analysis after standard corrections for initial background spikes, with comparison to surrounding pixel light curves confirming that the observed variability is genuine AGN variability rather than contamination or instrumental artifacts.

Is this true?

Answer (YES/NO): NO